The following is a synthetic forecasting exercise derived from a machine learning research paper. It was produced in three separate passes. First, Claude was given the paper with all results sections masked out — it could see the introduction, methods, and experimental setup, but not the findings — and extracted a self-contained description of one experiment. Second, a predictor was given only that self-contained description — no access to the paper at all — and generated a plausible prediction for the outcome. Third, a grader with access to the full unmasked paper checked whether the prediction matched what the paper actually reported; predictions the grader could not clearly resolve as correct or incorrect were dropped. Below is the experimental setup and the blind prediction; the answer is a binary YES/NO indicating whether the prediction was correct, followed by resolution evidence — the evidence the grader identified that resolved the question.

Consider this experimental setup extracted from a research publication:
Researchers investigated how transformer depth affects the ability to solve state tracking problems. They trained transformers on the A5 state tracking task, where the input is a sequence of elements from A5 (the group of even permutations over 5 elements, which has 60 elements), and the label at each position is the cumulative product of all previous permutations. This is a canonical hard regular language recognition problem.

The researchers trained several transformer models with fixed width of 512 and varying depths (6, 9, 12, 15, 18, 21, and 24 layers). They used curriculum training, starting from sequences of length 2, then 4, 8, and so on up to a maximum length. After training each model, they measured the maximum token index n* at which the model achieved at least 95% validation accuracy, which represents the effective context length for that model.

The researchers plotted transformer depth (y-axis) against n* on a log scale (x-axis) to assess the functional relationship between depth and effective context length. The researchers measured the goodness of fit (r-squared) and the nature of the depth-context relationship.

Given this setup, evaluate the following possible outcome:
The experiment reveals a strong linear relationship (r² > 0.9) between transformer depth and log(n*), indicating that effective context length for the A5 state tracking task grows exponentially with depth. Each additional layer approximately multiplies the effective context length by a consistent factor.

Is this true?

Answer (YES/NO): YES